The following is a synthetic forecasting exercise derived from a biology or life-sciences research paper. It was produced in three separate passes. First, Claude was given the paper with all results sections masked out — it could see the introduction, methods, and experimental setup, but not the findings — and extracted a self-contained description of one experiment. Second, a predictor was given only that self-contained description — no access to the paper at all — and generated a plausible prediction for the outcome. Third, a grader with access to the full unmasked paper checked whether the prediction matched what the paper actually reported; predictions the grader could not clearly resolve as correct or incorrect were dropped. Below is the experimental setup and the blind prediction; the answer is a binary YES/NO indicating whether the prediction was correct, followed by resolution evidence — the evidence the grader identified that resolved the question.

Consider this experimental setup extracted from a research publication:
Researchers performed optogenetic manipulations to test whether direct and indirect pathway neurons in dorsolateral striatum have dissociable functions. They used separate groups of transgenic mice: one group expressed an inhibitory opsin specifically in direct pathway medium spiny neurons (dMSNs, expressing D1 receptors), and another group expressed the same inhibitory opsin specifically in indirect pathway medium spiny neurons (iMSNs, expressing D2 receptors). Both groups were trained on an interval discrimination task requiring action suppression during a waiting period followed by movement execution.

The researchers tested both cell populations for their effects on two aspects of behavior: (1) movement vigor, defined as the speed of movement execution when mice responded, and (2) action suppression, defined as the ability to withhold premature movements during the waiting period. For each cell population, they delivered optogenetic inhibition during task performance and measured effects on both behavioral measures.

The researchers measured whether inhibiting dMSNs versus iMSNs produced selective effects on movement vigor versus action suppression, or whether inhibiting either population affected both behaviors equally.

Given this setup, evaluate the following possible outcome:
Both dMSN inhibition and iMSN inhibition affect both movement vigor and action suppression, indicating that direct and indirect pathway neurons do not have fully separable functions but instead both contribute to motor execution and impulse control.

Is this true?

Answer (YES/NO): NO